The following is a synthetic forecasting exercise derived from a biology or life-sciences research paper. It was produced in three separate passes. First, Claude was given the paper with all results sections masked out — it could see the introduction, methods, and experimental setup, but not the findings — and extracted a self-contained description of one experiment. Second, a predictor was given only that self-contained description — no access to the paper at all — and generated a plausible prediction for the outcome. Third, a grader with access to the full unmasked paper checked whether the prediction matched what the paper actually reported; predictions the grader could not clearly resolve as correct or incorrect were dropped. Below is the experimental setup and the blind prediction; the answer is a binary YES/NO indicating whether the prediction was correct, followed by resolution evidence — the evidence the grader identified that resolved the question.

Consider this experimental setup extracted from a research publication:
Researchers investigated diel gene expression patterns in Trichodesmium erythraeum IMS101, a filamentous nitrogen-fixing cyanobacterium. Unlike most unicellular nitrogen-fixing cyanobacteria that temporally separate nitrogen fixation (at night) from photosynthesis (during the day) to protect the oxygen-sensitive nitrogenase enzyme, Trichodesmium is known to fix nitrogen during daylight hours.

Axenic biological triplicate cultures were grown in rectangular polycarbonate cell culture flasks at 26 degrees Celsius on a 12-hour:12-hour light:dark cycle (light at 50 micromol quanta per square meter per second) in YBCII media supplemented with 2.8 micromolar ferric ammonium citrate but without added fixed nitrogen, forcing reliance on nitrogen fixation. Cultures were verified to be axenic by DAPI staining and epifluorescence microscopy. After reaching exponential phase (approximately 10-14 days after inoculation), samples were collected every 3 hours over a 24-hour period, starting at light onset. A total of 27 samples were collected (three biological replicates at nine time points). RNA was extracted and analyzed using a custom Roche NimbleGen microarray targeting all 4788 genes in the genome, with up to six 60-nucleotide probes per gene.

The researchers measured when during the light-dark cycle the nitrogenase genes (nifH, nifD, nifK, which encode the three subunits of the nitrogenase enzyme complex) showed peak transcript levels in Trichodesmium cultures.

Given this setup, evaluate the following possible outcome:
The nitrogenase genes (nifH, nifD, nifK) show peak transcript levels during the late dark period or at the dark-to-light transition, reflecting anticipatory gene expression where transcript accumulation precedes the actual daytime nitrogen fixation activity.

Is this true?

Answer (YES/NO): YES